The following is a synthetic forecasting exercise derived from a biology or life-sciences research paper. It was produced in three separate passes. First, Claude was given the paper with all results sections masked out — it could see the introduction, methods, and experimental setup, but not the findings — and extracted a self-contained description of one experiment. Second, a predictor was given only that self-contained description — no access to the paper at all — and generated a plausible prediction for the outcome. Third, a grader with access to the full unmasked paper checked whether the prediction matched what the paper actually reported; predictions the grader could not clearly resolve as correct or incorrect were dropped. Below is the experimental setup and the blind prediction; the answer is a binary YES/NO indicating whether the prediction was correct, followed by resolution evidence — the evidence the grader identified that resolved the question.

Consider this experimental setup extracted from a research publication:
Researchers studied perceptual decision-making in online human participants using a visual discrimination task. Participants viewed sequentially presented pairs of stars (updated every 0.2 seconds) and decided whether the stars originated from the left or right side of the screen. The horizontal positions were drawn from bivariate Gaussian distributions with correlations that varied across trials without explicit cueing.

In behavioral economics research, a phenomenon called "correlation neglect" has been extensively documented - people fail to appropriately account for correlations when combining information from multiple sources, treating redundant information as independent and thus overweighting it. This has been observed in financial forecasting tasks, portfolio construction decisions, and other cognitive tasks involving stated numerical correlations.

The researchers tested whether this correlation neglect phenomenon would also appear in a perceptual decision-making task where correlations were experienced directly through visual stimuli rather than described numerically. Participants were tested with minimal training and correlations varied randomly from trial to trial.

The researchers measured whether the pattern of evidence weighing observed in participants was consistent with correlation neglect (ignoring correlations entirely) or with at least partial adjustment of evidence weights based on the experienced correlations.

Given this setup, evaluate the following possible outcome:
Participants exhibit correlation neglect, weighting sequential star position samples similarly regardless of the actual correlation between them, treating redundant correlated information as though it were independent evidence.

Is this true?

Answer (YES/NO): NO